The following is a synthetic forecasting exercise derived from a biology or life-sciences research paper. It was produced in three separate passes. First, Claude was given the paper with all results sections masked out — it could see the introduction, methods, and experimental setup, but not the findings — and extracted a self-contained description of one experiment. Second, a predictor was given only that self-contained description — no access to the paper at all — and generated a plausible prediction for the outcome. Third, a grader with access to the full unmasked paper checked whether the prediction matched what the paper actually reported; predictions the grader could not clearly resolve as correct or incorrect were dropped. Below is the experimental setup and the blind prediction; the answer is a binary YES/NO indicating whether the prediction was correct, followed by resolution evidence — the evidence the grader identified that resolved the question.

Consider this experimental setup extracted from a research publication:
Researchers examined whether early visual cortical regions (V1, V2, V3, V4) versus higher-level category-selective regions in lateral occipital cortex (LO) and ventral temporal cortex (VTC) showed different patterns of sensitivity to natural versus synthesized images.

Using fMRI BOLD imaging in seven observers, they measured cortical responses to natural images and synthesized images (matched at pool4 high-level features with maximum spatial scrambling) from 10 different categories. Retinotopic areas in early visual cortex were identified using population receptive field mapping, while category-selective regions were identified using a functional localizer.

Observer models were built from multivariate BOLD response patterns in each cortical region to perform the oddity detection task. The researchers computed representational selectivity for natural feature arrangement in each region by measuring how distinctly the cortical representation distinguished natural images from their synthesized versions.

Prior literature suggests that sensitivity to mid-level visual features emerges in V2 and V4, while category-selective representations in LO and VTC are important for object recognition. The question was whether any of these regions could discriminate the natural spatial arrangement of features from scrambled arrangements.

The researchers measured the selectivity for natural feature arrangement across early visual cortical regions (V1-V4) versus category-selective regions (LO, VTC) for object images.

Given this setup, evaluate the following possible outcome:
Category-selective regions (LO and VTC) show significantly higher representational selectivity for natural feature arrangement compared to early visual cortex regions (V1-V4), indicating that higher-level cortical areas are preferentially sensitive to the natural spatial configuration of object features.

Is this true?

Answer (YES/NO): NO